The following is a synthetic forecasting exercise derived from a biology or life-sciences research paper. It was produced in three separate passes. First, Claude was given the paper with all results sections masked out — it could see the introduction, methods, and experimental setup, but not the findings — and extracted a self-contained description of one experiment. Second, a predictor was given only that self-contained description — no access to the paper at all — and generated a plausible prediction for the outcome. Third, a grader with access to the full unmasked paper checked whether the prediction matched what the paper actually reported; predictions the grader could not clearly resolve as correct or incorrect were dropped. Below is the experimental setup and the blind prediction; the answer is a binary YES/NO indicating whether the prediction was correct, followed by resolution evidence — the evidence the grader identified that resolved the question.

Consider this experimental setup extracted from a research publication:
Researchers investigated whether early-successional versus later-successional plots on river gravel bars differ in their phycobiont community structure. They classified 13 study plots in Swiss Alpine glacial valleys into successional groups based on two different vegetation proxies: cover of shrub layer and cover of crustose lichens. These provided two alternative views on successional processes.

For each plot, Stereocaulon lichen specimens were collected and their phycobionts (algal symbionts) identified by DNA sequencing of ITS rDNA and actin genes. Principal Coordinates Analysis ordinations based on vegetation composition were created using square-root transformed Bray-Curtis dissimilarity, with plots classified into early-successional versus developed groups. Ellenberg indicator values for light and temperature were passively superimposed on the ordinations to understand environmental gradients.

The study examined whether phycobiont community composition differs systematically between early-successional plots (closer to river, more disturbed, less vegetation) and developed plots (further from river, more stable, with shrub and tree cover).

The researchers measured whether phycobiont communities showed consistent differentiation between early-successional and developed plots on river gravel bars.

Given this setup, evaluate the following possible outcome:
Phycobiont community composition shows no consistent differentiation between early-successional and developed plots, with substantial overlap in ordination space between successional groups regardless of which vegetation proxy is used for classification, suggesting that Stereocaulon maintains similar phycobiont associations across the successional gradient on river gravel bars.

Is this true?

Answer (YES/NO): NO